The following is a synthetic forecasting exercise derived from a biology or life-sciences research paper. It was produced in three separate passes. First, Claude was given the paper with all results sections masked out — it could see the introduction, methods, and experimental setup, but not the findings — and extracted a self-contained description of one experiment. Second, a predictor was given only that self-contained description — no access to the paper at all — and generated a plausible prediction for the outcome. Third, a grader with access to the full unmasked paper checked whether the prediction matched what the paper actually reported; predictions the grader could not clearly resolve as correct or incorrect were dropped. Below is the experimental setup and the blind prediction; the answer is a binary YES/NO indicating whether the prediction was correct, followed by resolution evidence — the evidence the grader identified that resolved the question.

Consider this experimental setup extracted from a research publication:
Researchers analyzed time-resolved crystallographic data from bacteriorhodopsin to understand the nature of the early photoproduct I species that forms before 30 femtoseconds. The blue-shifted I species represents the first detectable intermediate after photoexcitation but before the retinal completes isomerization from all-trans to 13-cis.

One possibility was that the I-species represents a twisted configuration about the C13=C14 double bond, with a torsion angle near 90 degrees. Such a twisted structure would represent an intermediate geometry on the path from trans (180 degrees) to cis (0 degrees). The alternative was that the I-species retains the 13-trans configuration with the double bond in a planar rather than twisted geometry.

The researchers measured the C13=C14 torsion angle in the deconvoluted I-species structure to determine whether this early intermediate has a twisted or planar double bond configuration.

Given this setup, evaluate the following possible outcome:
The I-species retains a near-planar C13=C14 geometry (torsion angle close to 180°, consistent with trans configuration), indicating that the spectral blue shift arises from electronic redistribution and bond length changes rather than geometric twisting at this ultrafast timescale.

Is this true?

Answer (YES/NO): YES